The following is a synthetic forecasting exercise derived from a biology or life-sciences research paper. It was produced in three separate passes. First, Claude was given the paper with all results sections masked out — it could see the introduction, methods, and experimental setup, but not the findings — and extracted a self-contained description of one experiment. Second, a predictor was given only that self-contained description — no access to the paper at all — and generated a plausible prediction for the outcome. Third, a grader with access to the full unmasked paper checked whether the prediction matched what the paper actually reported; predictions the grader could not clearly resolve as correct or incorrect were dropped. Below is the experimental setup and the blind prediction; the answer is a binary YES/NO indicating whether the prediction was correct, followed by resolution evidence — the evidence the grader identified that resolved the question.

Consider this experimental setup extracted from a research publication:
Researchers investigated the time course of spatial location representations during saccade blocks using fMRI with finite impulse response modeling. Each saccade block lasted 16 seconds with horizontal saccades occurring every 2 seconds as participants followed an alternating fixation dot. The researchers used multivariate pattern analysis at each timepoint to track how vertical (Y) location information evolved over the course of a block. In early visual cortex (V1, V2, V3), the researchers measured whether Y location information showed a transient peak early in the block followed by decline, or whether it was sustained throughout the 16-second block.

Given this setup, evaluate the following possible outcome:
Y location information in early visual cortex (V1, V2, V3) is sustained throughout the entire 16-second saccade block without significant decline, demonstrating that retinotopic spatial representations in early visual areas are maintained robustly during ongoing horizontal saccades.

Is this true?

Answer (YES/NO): YES